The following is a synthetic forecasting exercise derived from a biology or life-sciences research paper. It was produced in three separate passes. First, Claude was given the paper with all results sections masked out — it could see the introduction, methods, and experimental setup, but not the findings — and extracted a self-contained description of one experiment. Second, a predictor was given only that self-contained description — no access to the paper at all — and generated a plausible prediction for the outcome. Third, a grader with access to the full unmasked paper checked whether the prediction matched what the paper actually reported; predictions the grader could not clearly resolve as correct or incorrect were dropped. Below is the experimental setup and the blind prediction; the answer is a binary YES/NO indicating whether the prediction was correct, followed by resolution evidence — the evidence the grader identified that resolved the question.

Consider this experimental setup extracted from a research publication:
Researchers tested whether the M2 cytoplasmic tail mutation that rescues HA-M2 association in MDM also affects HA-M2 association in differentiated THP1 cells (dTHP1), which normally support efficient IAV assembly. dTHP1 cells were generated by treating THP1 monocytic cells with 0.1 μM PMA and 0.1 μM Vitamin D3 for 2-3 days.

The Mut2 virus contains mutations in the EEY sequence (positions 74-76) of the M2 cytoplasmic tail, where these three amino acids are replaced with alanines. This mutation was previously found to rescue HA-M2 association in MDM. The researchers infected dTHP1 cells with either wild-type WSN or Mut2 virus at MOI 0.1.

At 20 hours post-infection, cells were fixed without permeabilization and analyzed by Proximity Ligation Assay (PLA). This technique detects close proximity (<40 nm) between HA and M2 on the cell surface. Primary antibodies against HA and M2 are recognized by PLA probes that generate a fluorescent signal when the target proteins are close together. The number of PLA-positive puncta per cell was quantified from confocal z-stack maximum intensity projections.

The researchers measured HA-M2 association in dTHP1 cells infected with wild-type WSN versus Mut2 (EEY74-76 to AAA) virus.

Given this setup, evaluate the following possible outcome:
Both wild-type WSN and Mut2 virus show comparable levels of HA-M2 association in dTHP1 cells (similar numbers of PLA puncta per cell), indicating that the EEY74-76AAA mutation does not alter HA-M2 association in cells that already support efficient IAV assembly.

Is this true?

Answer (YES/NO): YES